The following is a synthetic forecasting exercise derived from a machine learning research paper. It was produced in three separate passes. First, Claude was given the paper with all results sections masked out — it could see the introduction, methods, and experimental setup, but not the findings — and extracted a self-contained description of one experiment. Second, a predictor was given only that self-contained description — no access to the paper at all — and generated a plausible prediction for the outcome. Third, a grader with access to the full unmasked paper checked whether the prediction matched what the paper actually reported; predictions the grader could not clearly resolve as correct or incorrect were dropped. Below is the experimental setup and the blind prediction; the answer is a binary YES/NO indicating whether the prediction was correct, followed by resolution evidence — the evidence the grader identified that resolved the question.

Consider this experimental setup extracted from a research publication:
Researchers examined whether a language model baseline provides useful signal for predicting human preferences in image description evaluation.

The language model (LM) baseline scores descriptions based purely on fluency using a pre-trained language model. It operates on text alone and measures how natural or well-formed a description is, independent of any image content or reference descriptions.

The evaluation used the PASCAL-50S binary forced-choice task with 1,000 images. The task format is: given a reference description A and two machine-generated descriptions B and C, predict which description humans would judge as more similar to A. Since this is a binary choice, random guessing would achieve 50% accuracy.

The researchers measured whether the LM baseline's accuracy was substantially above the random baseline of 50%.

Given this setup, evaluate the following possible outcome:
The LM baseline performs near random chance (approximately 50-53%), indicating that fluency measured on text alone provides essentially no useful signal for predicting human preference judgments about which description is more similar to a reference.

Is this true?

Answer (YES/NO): NO